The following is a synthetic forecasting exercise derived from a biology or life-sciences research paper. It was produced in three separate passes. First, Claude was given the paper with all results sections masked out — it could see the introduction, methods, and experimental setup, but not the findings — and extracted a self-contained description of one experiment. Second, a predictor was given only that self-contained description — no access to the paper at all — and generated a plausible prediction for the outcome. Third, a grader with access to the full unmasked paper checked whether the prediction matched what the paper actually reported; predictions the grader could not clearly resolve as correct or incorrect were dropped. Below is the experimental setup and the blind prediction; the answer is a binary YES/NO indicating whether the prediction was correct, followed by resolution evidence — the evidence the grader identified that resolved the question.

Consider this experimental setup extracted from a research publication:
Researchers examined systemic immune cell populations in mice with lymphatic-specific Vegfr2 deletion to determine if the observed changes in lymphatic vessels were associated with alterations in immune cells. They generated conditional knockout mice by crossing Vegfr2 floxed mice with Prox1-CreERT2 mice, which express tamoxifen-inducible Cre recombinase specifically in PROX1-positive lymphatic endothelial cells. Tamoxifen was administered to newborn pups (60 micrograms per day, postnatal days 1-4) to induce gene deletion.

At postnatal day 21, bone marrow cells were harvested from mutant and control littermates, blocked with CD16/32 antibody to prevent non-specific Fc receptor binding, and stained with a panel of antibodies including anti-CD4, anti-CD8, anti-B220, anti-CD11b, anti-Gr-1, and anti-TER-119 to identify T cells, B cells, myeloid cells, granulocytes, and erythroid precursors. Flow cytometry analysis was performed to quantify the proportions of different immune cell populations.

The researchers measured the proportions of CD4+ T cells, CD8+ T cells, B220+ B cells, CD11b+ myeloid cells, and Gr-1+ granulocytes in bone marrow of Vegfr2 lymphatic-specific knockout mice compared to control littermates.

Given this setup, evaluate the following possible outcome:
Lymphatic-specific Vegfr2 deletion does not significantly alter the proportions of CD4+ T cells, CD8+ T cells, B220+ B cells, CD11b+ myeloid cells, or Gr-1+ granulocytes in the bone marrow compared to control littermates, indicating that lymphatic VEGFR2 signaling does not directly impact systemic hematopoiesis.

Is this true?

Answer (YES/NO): NO